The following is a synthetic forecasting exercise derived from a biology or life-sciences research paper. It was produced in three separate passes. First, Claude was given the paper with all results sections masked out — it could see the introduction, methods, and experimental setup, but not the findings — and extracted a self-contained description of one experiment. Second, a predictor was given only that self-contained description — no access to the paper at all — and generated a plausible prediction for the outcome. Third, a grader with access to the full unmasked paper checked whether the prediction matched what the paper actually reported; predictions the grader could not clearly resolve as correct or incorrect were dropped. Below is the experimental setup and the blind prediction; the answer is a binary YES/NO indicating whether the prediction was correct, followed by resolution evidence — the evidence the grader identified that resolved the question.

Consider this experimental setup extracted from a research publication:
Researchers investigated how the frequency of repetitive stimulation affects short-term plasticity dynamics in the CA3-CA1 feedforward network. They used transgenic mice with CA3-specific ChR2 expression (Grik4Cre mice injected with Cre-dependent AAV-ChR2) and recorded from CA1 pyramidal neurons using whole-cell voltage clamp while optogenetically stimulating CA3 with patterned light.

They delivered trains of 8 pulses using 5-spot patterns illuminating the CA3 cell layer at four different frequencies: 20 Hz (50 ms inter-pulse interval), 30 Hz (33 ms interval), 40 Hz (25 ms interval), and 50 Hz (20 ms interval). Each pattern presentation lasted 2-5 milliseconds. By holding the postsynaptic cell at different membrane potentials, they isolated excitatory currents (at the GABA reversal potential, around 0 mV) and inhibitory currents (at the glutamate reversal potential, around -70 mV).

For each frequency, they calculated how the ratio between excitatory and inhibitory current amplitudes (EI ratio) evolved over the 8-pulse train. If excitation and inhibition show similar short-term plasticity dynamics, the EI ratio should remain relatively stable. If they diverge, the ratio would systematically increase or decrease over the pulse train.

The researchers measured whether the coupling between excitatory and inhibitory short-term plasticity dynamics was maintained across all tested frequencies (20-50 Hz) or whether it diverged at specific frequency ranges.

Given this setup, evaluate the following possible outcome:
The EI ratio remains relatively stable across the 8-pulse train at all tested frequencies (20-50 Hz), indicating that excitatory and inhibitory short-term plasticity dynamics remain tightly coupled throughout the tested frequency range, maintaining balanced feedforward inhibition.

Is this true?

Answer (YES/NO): NO